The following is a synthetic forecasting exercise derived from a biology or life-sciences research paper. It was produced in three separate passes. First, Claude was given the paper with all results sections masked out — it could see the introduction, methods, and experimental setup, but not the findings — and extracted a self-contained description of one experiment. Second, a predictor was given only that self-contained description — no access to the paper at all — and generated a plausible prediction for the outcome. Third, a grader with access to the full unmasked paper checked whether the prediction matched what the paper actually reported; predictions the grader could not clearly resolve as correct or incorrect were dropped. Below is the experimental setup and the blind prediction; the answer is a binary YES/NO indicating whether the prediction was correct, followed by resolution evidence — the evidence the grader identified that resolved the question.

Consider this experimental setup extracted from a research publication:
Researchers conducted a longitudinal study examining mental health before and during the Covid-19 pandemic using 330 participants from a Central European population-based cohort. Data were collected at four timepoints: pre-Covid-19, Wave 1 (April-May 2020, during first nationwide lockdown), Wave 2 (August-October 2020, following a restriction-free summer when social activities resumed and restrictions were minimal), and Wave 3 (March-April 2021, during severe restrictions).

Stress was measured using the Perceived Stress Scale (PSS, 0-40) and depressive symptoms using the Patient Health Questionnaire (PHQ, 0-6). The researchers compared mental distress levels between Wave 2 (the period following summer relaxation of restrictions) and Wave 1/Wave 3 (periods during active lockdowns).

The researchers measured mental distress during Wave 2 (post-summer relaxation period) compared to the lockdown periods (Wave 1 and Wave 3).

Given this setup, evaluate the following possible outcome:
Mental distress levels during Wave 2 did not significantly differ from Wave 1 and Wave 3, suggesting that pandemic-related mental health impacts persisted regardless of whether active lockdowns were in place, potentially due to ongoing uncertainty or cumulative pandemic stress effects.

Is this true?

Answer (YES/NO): NO